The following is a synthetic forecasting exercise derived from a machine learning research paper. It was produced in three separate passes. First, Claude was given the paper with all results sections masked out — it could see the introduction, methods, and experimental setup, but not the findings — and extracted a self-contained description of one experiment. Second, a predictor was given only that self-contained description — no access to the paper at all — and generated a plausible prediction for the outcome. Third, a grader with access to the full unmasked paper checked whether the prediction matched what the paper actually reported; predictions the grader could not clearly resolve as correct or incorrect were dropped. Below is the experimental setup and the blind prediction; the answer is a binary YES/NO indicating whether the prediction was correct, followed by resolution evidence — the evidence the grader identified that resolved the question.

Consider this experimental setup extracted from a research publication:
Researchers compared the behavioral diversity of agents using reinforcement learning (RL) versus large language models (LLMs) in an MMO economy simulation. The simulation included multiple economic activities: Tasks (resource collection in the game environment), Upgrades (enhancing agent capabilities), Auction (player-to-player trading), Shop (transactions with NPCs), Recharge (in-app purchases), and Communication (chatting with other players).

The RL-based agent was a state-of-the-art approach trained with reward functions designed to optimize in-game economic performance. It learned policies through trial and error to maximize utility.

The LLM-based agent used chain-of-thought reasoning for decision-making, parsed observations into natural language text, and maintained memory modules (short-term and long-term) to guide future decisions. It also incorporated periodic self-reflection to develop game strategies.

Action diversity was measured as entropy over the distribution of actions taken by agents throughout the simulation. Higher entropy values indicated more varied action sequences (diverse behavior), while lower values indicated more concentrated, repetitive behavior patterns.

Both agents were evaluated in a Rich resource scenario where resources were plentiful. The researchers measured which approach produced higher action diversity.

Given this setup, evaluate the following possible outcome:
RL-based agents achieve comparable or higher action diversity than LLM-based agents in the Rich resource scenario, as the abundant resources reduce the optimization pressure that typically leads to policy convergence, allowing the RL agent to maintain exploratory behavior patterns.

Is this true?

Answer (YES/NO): YES